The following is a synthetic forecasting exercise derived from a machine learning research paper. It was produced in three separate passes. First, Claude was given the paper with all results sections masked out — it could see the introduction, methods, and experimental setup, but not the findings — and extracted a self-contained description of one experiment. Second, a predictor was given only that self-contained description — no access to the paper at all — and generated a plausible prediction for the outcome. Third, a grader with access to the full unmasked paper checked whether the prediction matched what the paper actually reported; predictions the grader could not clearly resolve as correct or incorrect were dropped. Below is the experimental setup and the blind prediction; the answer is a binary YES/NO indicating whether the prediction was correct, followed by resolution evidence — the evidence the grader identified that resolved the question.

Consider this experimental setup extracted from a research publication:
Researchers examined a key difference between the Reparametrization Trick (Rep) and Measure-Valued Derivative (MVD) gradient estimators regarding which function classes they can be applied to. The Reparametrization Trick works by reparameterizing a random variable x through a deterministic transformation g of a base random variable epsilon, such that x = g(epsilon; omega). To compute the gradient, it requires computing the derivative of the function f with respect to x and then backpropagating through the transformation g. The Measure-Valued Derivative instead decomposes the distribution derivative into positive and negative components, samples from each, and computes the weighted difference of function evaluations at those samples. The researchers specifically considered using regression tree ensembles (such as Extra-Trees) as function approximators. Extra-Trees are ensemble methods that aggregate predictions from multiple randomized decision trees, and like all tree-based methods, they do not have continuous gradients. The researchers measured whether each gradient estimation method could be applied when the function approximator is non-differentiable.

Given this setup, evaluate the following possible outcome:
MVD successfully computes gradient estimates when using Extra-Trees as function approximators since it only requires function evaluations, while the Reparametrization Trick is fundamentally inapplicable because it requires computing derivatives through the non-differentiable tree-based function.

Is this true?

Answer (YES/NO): YES